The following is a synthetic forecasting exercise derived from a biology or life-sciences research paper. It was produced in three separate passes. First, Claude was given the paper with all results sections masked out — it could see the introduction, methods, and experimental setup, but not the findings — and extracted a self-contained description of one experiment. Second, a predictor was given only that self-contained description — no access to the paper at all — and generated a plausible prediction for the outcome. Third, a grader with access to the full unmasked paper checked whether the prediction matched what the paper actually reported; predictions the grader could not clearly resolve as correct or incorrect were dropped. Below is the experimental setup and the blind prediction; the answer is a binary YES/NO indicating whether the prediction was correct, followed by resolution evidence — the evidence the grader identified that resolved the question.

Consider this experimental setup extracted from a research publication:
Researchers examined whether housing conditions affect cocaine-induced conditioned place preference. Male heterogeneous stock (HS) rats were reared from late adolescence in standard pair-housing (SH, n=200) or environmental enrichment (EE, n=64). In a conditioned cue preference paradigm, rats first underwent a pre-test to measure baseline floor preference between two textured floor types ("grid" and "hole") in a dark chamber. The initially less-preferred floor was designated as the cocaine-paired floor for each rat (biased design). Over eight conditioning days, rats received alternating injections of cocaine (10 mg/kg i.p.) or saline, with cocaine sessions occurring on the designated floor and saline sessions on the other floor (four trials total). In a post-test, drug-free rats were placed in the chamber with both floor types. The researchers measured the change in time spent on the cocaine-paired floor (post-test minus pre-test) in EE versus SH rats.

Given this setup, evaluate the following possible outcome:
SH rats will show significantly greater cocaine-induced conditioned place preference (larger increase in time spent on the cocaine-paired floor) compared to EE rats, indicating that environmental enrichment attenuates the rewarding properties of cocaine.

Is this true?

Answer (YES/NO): NO